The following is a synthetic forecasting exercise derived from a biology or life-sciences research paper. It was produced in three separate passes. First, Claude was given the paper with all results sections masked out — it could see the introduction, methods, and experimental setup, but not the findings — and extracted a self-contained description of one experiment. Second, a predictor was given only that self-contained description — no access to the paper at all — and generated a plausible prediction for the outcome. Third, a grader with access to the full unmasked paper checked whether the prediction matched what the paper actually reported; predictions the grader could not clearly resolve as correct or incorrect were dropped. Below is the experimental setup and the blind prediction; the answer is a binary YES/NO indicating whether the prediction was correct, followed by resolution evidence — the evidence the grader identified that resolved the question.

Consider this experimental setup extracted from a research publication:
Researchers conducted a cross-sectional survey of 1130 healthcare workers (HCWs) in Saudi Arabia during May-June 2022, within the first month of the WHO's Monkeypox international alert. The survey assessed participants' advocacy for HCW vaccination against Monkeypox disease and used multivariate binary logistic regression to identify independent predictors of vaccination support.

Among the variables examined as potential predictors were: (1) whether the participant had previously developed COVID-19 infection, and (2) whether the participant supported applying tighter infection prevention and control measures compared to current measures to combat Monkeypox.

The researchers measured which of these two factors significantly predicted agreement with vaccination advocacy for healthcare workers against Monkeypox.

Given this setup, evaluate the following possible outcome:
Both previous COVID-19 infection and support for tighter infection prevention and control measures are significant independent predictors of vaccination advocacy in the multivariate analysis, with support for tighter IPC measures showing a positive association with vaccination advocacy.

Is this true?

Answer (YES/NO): YES